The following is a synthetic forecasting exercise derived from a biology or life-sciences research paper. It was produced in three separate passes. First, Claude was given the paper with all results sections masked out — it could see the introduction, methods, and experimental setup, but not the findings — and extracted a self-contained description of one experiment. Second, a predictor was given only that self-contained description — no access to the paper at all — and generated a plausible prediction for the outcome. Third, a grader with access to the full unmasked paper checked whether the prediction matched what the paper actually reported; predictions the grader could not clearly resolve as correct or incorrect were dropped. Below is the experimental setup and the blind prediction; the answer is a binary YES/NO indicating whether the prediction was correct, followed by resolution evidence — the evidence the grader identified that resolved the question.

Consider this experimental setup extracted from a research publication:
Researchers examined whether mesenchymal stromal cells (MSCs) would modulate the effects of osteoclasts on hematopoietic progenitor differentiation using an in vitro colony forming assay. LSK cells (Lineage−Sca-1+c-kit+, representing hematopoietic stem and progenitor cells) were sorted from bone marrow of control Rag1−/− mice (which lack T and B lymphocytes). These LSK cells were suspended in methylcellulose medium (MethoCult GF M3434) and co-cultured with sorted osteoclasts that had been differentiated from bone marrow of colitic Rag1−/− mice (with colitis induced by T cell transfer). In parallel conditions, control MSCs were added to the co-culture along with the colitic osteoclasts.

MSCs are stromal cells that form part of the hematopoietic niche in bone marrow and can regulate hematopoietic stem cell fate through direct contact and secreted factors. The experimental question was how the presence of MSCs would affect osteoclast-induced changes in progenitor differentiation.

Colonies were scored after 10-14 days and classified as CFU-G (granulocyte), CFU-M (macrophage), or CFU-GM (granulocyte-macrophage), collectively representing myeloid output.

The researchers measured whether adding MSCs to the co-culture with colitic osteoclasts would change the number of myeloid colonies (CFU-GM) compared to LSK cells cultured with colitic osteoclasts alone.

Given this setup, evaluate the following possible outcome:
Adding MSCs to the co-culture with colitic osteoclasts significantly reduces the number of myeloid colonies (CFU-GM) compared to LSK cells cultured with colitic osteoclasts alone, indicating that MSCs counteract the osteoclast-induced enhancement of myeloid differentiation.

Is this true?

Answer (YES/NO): NO